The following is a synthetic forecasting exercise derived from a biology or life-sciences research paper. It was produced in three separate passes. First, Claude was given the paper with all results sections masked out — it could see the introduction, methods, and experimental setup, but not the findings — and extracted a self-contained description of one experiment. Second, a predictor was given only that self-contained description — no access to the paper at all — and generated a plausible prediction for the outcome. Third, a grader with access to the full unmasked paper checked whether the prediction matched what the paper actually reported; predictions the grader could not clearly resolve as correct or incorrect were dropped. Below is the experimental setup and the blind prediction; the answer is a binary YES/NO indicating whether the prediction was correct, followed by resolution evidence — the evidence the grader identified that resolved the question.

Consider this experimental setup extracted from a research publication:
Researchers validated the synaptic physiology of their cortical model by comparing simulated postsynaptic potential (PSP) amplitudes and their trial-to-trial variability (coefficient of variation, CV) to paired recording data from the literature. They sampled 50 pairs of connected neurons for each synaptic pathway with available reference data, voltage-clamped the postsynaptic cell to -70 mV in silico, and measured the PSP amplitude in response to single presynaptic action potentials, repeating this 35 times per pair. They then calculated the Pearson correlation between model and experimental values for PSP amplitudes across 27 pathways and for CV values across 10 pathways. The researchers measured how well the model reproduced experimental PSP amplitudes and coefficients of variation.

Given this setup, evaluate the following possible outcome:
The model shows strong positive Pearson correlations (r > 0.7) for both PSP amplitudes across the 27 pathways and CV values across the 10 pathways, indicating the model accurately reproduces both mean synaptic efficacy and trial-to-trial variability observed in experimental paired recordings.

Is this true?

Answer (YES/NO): NO